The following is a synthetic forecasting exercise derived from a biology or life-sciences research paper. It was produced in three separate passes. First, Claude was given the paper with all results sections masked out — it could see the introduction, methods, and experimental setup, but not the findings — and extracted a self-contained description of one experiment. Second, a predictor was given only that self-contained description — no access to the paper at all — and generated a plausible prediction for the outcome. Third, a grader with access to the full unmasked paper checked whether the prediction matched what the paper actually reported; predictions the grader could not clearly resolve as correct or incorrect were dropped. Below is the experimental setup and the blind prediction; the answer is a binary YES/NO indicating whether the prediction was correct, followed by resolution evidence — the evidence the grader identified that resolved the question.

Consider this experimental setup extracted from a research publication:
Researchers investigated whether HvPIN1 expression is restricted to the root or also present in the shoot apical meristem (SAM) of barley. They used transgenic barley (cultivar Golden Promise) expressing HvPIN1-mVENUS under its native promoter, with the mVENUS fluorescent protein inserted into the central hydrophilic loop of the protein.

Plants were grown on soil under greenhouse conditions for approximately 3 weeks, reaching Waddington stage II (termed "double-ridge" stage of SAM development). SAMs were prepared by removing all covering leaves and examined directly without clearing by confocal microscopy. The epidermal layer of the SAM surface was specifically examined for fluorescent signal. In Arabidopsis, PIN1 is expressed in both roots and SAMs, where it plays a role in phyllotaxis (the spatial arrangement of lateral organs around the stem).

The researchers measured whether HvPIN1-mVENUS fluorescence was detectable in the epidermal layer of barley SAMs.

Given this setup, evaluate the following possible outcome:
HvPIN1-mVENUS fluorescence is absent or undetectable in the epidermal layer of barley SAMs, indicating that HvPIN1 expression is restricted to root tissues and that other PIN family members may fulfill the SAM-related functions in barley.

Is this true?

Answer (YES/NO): NO